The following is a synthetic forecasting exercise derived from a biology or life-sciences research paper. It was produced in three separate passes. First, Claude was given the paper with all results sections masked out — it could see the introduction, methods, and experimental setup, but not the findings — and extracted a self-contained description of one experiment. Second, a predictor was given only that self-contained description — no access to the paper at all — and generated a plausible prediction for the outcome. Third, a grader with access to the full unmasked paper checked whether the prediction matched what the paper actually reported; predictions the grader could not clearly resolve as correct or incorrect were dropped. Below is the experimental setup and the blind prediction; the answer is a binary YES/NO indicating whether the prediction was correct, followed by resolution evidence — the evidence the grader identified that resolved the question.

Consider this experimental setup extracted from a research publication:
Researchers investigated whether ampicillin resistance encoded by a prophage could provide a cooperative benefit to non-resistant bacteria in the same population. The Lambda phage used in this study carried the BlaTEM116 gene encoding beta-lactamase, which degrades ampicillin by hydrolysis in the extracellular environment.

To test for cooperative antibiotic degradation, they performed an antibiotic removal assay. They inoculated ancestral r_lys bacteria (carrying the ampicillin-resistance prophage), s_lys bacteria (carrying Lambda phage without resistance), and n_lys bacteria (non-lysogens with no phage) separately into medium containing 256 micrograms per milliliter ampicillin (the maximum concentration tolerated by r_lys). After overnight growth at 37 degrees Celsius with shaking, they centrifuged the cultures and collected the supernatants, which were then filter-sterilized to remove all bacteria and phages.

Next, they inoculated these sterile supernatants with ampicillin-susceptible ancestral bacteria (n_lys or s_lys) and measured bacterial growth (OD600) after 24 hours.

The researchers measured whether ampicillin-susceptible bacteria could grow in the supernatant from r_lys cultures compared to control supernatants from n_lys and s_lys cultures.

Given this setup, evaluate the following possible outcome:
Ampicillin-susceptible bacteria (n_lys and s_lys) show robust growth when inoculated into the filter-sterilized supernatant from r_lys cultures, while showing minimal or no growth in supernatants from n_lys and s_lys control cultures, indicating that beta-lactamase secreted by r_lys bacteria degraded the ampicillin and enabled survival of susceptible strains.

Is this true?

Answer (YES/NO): YES